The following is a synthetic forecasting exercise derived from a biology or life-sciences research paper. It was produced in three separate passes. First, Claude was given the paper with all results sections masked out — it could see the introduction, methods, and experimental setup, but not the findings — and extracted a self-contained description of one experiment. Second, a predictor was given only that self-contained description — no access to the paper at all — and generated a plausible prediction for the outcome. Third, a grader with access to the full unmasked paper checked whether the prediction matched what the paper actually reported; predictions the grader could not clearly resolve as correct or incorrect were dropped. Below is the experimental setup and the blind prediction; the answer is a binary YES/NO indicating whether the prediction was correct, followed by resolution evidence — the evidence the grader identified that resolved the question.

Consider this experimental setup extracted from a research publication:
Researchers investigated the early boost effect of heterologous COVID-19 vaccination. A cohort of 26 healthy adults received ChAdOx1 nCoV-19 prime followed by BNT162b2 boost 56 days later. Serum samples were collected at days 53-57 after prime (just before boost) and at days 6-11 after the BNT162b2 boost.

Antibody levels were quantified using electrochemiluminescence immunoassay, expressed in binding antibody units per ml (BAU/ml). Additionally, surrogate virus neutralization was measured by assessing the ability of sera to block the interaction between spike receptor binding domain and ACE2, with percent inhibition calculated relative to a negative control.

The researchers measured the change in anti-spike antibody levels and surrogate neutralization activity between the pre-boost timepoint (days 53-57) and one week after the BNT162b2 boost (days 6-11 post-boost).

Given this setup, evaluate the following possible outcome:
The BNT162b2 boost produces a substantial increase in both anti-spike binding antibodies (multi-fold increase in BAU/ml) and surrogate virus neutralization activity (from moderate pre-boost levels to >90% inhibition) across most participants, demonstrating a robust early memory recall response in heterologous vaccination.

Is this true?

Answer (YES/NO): YES